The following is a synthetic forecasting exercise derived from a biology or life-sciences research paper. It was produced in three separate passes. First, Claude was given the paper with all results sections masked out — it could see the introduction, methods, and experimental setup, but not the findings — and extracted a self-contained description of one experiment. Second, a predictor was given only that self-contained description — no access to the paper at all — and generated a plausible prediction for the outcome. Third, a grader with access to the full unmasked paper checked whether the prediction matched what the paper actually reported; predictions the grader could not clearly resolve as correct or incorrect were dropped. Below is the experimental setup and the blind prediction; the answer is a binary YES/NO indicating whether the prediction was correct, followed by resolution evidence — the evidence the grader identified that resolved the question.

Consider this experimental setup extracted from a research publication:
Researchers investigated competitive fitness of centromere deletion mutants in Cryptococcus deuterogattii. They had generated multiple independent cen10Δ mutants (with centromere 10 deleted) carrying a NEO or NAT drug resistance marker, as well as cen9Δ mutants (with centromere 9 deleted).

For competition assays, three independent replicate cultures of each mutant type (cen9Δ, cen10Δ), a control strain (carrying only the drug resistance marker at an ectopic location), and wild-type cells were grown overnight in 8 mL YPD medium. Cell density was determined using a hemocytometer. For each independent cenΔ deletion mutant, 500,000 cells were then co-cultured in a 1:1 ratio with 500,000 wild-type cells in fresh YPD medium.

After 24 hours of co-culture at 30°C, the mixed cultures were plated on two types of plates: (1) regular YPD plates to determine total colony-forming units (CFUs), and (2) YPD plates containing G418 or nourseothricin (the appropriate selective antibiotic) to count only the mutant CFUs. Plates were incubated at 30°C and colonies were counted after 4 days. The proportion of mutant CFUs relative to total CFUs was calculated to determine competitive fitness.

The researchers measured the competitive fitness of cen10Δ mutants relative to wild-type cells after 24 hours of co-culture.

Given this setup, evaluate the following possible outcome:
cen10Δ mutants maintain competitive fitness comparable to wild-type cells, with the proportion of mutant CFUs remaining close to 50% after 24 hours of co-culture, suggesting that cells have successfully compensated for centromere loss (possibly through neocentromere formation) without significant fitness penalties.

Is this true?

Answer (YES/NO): NO